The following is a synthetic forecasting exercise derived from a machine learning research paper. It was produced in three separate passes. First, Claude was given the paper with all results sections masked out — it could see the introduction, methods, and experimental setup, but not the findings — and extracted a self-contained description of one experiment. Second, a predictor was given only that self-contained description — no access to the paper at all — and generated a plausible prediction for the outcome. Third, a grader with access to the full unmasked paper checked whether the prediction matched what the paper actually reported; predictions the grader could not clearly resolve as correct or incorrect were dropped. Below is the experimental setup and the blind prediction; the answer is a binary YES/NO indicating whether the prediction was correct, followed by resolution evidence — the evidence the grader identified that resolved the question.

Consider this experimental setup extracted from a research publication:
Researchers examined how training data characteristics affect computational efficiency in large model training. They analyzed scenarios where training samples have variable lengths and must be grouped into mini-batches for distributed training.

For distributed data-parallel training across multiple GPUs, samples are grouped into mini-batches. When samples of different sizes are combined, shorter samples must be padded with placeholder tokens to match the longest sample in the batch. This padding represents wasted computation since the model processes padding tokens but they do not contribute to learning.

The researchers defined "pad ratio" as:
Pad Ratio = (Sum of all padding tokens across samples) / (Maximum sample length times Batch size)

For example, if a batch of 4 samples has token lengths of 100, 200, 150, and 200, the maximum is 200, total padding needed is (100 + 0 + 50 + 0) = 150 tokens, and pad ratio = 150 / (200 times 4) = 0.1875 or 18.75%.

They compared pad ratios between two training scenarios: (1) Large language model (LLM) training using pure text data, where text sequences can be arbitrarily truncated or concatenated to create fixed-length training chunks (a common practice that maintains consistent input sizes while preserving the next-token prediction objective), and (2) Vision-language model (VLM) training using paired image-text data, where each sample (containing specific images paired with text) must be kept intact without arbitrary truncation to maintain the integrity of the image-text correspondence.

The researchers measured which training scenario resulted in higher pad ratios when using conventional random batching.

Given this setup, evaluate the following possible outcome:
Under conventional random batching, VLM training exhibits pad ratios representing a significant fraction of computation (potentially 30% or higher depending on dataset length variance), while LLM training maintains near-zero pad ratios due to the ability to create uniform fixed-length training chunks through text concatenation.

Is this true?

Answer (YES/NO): YES